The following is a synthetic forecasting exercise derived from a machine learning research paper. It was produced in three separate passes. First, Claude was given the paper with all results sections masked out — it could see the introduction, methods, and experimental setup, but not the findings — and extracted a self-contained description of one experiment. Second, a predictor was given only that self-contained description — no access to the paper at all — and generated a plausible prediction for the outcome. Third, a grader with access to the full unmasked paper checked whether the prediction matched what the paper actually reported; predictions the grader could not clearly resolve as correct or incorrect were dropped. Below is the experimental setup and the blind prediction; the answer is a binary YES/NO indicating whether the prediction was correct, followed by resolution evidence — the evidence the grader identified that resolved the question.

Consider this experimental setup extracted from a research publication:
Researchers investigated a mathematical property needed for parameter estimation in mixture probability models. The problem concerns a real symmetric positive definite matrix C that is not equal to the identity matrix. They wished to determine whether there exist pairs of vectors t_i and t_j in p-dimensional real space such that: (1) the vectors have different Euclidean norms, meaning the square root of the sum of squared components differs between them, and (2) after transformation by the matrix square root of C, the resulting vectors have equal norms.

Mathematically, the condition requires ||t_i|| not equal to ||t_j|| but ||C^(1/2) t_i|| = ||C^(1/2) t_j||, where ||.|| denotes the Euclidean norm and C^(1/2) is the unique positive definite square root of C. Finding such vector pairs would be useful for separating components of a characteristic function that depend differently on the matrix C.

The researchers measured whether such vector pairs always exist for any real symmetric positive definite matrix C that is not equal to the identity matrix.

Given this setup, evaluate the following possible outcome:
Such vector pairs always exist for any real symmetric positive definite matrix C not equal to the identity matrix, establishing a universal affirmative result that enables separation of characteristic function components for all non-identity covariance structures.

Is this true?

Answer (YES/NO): YES